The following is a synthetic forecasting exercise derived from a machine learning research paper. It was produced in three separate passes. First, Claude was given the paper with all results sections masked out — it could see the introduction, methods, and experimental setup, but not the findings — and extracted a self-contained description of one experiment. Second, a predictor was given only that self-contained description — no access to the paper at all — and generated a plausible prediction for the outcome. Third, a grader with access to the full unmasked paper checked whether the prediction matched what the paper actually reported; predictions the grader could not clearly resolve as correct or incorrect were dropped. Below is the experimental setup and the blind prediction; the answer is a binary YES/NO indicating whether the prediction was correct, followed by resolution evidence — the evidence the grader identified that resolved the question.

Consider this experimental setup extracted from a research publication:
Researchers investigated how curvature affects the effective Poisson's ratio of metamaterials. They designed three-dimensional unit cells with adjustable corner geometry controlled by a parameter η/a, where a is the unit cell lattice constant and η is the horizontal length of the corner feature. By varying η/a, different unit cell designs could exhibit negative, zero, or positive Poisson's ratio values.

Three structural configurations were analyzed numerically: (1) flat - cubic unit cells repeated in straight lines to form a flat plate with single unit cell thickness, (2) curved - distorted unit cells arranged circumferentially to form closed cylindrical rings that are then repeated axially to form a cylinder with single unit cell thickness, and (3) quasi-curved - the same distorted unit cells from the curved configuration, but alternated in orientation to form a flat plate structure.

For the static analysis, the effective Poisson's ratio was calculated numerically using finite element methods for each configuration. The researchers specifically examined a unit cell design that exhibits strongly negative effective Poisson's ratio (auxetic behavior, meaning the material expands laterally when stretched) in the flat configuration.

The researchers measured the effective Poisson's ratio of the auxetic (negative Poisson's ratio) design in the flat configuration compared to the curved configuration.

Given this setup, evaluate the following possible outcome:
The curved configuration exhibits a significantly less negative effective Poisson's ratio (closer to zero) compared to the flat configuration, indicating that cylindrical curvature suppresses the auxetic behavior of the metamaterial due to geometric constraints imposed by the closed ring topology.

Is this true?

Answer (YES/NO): NO